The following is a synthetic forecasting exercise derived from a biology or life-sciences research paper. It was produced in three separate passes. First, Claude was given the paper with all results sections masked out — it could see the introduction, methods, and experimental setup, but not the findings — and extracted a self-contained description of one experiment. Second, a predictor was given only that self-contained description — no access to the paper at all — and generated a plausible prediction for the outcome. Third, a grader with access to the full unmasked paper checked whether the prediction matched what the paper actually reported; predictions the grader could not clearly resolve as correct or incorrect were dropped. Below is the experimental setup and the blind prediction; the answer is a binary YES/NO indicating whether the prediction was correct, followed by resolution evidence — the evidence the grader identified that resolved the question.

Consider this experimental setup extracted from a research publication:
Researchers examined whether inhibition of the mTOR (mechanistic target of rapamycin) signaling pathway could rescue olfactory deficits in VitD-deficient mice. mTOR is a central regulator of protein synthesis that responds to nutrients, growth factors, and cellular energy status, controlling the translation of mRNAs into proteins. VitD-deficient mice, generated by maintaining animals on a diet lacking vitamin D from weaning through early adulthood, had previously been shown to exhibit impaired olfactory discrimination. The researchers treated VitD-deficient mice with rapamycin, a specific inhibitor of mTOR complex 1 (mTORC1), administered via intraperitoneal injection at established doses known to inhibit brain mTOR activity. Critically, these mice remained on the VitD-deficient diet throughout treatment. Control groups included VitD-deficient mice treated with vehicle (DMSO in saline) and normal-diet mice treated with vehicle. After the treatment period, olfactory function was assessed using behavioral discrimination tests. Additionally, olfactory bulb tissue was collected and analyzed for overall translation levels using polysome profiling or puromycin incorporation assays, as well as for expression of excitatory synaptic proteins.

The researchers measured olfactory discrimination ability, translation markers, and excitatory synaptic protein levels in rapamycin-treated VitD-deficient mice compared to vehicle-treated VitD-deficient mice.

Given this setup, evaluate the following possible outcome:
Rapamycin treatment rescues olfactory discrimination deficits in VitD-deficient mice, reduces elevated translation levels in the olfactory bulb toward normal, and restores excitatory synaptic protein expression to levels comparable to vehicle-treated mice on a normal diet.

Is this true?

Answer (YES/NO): NO